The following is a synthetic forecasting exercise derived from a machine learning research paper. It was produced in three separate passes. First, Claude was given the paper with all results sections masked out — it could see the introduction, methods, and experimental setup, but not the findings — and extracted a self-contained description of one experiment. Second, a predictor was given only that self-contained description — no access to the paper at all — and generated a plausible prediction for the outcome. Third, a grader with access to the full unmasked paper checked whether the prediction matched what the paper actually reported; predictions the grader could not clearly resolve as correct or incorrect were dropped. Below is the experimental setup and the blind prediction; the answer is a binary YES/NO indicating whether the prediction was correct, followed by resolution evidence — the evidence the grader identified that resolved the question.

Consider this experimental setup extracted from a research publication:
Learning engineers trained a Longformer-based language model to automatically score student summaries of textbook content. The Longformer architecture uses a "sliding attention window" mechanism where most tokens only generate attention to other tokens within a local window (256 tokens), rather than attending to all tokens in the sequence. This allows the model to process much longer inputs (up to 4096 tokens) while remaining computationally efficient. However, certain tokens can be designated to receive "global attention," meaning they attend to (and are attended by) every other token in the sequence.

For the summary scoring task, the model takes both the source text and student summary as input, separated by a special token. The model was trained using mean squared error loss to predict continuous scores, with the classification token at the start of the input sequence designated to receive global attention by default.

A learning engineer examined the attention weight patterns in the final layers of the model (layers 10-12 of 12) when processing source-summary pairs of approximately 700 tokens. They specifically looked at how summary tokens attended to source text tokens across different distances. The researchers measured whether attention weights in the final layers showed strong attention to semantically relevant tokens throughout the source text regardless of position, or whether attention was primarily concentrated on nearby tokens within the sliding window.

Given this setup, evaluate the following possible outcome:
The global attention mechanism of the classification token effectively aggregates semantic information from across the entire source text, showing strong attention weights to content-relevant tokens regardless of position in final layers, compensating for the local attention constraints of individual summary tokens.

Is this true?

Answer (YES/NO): NO